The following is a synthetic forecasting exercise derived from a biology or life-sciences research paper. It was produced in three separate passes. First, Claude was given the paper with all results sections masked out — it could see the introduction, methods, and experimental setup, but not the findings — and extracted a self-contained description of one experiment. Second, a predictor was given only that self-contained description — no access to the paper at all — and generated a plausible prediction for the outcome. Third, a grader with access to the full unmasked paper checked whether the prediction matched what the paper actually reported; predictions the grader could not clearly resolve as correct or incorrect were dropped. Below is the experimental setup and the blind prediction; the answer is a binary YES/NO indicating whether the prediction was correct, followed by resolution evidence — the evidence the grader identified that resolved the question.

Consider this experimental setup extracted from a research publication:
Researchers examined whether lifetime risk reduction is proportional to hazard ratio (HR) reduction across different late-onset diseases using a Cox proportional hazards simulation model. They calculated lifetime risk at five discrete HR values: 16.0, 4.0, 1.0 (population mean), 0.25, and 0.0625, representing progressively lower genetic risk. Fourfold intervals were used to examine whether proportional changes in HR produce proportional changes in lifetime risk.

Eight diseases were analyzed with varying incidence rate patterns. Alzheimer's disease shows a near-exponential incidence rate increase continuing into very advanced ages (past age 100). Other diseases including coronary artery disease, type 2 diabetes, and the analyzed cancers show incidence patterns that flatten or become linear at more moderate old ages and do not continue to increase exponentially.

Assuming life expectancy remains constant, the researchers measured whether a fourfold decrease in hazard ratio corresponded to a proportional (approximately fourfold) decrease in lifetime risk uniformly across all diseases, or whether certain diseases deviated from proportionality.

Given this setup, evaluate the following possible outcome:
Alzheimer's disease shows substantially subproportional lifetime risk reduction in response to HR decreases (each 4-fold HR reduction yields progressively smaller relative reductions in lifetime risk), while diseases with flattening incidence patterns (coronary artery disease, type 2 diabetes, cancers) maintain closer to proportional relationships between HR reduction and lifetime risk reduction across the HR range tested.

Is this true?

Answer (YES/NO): YES